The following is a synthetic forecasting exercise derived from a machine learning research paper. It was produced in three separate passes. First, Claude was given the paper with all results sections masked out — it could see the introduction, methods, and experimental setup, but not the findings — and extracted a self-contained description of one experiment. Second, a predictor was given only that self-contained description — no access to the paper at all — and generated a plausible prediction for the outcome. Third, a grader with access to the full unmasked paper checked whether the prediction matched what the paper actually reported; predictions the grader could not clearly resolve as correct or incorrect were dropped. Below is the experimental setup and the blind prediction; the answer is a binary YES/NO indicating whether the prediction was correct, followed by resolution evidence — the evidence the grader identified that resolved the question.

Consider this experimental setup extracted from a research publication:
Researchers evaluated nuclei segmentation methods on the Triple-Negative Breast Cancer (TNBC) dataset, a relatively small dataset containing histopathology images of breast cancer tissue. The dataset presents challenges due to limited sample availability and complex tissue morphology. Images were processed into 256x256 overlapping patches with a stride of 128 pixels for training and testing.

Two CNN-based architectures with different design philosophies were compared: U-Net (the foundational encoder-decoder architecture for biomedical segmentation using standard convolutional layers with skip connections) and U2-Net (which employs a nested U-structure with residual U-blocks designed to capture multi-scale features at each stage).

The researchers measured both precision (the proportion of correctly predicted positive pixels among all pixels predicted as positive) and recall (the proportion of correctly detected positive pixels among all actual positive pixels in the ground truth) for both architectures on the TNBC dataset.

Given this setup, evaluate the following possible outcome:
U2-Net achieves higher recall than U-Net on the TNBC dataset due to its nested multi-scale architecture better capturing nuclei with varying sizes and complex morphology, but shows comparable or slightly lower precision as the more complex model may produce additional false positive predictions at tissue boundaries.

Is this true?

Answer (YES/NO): NO